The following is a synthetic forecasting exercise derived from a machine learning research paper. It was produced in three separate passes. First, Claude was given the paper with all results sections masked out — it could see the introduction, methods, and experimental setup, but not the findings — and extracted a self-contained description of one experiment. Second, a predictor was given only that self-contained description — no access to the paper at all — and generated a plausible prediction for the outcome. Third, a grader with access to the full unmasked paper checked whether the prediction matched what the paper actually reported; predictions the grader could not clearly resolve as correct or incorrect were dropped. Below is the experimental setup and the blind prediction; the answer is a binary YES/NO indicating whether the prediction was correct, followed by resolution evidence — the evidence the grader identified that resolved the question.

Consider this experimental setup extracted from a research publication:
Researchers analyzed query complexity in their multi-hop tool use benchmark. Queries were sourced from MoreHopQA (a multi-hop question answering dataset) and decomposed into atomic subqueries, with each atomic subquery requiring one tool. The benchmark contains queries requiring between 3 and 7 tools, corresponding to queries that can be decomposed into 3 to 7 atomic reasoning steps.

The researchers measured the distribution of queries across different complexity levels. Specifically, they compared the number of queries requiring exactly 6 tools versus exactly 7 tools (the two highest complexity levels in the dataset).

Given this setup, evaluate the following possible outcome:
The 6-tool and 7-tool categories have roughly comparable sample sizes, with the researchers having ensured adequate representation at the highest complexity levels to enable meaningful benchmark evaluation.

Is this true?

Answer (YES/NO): NO